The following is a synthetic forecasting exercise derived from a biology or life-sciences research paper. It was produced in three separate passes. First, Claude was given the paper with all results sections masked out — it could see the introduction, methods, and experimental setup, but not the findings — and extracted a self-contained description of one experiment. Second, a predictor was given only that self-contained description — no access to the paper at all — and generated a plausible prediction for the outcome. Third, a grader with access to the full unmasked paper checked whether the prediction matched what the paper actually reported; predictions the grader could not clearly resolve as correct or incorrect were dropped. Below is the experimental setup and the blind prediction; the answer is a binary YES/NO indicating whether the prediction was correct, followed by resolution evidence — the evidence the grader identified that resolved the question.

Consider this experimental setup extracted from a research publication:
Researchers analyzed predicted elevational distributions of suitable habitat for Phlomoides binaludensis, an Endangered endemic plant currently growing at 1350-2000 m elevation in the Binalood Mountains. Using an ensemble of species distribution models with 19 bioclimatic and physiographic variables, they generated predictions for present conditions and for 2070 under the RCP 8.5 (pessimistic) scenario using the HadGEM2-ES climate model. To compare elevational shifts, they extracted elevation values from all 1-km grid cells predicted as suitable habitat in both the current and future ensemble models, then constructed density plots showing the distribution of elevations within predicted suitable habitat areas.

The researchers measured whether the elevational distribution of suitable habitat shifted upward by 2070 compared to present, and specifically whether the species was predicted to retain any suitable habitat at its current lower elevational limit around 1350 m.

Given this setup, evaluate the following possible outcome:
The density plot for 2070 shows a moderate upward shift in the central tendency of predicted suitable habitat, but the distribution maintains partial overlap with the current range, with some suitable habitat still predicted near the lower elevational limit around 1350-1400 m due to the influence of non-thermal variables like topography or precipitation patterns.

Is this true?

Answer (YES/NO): NO